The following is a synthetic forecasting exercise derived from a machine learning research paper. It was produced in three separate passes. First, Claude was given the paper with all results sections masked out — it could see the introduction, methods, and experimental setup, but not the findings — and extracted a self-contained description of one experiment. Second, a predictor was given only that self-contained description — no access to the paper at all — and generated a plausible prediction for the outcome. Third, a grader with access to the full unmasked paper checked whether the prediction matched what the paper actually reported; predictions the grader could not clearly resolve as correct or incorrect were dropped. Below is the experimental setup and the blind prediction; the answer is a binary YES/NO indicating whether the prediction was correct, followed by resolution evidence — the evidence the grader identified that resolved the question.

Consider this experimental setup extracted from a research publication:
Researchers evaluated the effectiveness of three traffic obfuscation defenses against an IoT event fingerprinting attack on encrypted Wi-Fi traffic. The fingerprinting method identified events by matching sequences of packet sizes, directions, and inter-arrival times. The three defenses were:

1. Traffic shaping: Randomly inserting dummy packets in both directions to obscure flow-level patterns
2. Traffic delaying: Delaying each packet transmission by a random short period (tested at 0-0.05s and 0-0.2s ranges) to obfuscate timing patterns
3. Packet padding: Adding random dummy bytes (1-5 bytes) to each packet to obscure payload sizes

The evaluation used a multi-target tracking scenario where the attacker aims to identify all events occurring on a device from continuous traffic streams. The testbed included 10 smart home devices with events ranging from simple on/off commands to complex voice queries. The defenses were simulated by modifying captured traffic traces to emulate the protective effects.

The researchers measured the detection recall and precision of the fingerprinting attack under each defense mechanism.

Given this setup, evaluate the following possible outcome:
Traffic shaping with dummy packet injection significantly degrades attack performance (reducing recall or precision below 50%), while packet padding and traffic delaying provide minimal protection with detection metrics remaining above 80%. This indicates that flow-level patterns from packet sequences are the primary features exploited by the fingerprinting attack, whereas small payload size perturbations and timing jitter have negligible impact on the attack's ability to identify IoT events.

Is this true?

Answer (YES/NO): NO